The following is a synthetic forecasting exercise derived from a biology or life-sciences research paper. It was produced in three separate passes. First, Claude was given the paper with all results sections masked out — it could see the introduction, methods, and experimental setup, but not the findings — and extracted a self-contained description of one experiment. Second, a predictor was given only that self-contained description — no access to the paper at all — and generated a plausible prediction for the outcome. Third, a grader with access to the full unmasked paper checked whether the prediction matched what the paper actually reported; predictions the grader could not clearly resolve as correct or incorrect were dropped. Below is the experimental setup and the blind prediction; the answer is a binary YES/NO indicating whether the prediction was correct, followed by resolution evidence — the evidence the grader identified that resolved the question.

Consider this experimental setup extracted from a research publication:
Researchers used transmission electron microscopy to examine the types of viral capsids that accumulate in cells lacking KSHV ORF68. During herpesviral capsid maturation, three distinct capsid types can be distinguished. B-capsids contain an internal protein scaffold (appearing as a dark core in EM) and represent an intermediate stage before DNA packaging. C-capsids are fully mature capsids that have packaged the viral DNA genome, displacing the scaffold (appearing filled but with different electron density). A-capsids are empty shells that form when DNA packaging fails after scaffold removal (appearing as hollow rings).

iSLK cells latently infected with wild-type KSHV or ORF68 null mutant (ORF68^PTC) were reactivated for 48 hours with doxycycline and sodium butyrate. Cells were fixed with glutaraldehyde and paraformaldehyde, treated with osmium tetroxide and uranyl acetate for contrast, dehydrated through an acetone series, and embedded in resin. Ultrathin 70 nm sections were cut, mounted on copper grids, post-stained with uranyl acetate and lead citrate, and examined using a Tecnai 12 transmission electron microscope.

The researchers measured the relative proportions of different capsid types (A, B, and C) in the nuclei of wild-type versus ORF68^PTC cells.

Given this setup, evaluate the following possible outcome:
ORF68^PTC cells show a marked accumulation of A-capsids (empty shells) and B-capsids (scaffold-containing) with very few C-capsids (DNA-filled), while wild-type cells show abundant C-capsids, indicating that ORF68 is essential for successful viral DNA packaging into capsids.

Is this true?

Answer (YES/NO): NO